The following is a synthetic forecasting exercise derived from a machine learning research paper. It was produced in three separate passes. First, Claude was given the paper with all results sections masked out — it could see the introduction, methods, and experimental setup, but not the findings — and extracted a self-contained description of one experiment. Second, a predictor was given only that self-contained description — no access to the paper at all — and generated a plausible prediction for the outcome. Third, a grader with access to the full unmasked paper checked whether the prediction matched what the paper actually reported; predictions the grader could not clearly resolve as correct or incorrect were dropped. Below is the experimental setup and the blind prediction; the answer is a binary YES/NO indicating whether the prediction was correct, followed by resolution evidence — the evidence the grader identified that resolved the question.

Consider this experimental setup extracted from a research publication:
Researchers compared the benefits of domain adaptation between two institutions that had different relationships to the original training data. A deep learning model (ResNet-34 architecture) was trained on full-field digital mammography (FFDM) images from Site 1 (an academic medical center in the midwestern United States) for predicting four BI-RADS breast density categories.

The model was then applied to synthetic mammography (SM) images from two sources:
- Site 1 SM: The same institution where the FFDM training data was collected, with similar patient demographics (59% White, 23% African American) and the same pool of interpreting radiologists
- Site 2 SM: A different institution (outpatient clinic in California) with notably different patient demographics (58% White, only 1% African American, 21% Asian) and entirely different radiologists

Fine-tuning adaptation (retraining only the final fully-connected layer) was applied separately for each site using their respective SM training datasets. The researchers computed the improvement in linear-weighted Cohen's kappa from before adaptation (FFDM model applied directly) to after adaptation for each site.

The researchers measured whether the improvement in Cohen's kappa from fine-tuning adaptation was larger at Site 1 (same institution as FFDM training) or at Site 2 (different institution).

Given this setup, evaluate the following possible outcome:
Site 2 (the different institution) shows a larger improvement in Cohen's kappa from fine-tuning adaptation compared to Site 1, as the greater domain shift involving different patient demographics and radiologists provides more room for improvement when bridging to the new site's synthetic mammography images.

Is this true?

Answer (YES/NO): YES